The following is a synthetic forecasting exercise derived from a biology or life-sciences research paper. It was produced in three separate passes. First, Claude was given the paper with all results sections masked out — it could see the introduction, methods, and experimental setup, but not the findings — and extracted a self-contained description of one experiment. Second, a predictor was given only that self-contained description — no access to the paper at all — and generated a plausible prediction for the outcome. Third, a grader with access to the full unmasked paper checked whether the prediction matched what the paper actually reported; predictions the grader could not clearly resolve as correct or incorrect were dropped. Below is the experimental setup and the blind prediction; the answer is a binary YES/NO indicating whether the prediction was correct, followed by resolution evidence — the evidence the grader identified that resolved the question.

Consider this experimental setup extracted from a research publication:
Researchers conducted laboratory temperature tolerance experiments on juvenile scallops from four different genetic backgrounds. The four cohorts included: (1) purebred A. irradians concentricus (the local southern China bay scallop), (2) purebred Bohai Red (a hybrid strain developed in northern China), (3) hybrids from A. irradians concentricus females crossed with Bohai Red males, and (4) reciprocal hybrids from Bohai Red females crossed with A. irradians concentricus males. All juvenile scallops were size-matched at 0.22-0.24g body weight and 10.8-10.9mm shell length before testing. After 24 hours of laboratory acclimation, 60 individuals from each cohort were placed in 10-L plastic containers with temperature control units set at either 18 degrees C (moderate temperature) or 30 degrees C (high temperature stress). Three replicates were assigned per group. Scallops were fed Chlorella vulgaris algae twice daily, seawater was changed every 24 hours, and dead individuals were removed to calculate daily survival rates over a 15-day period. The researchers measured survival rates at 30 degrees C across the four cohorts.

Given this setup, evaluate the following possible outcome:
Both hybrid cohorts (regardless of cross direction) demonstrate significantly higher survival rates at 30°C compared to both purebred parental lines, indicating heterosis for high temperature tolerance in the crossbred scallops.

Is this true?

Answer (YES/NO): NO